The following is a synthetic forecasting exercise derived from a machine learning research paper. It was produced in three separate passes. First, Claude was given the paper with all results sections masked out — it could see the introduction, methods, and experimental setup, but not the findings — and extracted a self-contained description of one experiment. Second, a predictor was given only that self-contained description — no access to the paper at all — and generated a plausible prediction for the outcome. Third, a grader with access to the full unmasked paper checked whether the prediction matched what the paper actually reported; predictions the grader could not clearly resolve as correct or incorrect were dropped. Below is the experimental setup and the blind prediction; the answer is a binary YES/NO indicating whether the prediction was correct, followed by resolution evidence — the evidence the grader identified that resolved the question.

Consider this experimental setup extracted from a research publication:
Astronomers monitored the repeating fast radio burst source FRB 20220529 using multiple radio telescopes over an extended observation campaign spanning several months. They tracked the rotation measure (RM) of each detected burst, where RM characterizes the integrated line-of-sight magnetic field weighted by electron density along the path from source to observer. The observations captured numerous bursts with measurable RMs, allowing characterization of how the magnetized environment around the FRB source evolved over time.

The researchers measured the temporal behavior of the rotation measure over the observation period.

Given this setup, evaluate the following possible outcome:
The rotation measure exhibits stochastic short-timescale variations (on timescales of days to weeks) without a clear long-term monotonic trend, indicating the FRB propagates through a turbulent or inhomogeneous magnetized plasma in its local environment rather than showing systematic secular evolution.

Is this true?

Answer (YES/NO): NO